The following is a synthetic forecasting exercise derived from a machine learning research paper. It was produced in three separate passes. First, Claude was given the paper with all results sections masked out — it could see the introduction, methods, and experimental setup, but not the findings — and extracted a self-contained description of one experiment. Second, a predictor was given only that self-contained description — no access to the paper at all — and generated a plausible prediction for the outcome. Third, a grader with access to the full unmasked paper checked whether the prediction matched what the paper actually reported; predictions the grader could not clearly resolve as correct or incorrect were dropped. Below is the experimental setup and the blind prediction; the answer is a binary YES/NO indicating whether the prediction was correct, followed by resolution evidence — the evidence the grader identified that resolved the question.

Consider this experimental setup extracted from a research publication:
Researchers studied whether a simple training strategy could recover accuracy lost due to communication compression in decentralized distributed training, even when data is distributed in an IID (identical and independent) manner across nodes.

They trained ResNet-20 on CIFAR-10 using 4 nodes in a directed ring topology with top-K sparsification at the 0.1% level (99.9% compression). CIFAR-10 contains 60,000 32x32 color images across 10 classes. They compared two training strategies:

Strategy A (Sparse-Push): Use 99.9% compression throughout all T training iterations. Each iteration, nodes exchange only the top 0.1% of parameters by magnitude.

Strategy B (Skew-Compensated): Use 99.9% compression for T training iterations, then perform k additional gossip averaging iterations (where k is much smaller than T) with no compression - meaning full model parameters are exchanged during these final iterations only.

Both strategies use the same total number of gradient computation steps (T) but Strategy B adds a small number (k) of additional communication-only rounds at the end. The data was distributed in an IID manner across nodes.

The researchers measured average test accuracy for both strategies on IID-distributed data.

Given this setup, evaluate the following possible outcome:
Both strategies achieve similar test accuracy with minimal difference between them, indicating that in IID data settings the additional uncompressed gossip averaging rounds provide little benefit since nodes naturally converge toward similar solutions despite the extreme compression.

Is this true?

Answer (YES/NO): NO